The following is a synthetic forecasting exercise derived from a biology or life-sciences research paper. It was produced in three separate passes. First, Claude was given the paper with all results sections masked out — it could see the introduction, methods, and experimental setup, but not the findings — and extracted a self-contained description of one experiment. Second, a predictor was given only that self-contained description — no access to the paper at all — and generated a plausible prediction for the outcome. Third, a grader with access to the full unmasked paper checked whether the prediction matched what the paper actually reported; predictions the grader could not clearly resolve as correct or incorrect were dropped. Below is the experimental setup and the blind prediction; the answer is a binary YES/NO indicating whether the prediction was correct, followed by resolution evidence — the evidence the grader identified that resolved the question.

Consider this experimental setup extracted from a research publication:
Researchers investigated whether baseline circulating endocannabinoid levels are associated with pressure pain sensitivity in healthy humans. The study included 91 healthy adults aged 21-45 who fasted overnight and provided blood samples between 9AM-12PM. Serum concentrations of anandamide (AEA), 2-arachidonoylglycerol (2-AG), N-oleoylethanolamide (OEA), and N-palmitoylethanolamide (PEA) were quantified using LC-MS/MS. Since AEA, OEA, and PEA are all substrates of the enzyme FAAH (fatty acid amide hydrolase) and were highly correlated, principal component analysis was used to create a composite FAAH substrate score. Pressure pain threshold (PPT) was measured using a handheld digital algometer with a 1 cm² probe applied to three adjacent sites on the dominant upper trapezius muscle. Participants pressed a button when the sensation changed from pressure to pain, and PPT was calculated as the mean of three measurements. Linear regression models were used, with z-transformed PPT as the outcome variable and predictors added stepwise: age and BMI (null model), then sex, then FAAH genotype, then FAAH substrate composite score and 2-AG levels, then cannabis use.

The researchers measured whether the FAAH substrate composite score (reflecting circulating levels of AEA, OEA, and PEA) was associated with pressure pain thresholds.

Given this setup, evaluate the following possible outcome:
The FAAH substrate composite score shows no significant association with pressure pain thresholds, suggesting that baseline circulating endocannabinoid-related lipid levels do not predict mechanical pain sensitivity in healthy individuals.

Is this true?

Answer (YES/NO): NO